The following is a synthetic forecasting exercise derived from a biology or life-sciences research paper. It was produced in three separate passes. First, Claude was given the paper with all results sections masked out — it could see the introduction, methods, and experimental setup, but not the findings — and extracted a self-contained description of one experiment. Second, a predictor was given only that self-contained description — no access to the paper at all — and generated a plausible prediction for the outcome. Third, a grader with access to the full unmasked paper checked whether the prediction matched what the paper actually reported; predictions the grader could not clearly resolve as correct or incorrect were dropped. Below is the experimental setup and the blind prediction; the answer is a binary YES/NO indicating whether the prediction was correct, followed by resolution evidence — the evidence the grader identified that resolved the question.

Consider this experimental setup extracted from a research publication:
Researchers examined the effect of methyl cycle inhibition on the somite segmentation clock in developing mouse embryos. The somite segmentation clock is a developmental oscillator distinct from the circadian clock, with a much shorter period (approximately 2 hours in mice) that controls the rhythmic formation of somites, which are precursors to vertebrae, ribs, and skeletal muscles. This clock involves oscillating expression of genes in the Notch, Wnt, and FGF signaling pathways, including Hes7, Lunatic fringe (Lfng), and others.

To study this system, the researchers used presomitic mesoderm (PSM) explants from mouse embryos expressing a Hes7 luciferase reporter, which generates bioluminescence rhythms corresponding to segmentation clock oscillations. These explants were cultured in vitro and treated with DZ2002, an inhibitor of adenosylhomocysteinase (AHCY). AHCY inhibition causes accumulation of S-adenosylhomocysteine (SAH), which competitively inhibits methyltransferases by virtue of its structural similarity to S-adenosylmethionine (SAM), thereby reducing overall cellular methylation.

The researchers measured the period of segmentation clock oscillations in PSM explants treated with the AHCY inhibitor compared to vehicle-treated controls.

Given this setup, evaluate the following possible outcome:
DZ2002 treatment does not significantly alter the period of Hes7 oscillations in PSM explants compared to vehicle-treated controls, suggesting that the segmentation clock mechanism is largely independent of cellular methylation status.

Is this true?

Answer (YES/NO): NO